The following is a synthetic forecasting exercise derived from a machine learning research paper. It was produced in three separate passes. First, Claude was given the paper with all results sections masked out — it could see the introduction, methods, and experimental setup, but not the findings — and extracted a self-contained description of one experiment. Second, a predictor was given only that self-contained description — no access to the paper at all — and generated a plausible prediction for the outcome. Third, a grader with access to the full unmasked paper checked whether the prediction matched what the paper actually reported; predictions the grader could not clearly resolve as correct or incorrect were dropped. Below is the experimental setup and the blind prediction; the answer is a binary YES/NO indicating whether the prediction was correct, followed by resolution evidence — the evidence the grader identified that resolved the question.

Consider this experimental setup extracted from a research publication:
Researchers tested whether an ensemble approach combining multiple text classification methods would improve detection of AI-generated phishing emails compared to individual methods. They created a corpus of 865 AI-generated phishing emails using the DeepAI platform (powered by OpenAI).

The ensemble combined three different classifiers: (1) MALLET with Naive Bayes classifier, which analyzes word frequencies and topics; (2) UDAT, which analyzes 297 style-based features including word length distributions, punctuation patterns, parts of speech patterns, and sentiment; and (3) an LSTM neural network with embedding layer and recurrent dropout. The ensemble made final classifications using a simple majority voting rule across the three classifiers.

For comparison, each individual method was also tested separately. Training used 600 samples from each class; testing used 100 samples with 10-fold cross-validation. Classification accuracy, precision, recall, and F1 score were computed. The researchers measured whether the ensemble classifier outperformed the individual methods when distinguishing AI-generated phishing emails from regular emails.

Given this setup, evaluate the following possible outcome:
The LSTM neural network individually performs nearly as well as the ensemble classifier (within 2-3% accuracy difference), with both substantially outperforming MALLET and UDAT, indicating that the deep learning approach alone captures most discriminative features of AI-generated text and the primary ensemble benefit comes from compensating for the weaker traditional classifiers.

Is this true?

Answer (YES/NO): NO